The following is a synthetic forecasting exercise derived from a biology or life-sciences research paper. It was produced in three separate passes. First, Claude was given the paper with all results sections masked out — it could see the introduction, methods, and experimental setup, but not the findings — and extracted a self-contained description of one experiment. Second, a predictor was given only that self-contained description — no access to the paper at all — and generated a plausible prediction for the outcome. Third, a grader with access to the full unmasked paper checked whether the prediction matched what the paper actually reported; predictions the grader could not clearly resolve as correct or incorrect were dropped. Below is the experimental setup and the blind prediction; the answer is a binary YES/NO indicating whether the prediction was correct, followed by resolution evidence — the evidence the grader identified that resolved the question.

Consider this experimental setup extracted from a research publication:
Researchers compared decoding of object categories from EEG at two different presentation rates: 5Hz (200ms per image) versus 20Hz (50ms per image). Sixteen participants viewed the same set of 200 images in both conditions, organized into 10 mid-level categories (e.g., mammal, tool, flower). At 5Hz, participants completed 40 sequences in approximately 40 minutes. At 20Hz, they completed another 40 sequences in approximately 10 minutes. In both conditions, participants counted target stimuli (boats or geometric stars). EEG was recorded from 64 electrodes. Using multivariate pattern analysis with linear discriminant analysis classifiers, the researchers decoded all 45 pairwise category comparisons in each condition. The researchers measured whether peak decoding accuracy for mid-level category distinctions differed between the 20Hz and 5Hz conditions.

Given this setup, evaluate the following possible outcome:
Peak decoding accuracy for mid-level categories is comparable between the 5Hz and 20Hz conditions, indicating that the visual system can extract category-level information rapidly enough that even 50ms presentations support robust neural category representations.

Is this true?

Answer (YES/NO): NO